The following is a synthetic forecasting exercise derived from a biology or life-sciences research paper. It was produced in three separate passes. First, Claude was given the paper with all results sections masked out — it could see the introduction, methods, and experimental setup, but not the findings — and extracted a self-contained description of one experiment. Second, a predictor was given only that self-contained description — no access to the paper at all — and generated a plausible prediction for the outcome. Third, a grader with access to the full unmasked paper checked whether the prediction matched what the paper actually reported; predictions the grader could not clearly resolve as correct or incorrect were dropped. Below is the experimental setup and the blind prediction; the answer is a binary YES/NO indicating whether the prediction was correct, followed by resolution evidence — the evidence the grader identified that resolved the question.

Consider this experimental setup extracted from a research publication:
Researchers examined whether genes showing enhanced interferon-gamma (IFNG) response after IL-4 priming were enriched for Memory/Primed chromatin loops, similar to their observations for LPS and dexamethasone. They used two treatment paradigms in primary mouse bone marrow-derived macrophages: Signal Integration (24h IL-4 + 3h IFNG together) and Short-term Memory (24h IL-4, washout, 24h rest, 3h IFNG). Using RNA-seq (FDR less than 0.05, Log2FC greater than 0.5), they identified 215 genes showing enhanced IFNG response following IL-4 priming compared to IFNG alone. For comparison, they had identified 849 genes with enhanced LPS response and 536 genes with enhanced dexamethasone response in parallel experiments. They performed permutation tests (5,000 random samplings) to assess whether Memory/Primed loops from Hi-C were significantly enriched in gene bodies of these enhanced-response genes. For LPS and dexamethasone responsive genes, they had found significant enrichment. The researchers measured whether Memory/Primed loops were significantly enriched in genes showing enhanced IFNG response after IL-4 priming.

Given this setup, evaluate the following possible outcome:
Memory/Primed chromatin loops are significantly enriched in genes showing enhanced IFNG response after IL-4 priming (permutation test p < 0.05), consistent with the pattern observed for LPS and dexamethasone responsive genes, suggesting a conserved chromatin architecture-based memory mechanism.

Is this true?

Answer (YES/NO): NO